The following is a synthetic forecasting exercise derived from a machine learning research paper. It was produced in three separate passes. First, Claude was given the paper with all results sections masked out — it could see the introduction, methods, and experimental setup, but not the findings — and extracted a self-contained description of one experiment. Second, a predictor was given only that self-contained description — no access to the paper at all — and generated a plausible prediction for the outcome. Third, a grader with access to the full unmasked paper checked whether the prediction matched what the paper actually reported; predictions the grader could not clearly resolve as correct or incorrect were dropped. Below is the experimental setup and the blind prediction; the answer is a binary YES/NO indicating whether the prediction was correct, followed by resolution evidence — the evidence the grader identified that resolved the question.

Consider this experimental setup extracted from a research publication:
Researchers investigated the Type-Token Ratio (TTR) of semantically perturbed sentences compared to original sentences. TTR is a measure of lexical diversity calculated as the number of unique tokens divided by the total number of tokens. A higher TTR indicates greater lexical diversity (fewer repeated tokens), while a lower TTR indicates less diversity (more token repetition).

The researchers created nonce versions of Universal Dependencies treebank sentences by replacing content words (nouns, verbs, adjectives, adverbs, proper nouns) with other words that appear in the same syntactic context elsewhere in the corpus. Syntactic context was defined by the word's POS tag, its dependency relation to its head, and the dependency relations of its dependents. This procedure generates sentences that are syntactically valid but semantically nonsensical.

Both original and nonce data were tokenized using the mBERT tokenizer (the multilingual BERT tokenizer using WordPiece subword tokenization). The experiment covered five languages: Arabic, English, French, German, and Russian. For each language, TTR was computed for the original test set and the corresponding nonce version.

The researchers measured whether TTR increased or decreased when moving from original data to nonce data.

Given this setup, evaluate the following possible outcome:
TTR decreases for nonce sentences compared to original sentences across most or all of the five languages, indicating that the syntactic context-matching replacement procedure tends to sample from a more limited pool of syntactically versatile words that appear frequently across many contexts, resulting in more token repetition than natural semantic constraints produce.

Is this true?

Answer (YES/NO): YES